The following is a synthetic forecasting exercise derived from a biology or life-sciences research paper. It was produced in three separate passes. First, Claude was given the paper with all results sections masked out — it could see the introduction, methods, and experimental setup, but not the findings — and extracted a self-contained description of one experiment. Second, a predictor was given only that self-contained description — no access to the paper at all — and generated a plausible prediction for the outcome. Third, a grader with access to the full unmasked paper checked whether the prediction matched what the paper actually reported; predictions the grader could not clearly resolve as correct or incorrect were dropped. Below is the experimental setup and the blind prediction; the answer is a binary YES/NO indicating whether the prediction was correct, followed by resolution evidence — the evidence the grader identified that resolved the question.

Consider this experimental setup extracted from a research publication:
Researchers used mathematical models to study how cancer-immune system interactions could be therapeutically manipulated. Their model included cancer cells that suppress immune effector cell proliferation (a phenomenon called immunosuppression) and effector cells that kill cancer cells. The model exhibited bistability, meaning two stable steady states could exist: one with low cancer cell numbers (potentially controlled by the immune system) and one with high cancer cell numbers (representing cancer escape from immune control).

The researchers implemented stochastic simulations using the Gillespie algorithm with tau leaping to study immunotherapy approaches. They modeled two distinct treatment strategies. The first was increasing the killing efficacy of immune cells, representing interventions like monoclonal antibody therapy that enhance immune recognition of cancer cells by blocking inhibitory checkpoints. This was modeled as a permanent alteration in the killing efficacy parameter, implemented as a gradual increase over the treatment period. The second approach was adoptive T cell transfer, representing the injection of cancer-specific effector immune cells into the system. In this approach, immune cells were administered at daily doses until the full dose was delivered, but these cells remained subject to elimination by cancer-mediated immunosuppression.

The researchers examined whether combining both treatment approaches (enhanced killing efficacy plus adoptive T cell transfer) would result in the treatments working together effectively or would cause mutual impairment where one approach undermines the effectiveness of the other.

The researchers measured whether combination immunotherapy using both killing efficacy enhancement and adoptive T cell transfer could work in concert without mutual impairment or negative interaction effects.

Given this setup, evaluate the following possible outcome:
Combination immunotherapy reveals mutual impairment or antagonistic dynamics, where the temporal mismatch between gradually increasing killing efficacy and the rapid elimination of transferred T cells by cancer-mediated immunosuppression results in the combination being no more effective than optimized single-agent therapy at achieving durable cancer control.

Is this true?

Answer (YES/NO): NO